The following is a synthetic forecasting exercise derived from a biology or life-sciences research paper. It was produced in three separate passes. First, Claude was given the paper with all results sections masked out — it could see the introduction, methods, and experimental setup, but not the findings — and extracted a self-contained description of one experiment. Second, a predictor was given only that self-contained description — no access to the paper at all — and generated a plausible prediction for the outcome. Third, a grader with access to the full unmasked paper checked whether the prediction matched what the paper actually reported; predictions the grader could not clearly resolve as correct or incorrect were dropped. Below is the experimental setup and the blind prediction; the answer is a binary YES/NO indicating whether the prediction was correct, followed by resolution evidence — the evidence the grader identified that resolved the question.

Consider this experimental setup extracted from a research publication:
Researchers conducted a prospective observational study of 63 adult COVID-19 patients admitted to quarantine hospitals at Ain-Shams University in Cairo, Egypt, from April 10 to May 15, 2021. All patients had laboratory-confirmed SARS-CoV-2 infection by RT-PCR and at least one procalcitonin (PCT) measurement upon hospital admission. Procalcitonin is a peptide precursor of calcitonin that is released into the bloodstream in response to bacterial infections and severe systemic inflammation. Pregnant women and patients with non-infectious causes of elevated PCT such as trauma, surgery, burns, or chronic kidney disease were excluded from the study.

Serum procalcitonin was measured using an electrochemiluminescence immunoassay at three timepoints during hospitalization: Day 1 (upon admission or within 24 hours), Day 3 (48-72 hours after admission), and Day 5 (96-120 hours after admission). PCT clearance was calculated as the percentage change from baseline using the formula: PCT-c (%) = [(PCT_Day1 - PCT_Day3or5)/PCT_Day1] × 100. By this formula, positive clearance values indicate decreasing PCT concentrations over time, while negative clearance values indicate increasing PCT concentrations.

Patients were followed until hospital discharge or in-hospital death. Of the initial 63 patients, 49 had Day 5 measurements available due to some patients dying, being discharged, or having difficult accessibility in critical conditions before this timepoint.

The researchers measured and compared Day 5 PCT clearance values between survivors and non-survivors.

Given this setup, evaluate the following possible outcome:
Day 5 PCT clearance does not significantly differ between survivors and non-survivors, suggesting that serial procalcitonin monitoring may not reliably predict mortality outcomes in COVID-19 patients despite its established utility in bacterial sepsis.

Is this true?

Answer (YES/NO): NO